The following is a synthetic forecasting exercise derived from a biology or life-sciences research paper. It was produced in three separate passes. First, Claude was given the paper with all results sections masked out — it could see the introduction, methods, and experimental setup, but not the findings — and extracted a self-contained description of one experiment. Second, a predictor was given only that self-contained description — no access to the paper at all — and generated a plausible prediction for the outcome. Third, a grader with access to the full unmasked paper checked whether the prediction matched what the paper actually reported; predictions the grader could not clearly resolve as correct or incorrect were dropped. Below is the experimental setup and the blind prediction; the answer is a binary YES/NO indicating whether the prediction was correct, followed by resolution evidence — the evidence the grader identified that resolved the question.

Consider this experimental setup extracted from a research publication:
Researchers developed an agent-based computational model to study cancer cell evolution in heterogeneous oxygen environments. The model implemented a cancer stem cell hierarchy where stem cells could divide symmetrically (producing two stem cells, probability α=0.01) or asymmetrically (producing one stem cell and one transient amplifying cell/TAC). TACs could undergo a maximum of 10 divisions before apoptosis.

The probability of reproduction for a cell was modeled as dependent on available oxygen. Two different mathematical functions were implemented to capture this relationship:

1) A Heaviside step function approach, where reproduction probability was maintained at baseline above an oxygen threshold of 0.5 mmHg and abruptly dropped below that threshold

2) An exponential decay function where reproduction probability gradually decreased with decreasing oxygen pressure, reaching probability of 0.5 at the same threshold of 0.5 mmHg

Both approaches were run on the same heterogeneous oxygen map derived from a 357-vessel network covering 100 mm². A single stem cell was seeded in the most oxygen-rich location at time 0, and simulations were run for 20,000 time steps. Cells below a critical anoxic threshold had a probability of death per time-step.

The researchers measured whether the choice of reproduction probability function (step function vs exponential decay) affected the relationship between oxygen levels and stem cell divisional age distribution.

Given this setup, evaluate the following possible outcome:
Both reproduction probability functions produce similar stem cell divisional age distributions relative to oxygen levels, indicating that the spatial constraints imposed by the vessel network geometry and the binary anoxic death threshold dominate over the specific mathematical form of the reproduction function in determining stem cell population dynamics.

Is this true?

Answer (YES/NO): YES